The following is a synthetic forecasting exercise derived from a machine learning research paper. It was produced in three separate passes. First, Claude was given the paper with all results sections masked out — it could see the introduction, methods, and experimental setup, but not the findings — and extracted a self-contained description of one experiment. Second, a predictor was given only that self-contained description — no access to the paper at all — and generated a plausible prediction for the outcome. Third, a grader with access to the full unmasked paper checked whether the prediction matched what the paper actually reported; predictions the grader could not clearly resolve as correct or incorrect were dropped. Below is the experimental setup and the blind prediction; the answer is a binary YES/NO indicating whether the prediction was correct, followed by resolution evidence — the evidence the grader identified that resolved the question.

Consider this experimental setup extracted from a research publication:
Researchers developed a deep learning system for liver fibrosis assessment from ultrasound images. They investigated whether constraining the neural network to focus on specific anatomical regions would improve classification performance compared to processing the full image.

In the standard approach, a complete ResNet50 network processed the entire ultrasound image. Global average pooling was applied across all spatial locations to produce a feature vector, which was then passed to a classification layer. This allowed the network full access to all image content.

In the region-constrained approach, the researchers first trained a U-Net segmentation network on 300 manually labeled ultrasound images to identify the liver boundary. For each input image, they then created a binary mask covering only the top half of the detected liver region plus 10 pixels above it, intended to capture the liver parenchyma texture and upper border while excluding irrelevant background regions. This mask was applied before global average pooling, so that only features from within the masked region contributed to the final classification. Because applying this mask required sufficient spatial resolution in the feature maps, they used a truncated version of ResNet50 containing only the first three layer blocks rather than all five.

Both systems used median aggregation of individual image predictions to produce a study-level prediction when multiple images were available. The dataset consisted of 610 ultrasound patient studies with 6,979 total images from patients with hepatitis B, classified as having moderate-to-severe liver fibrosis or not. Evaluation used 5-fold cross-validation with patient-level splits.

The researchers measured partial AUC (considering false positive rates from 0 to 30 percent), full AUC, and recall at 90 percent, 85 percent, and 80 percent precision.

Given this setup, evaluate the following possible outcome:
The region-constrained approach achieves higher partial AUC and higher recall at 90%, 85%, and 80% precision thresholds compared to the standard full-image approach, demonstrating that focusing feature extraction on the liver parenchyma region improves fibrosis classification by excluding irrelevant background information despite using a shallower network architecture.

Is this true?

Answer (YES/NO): NO